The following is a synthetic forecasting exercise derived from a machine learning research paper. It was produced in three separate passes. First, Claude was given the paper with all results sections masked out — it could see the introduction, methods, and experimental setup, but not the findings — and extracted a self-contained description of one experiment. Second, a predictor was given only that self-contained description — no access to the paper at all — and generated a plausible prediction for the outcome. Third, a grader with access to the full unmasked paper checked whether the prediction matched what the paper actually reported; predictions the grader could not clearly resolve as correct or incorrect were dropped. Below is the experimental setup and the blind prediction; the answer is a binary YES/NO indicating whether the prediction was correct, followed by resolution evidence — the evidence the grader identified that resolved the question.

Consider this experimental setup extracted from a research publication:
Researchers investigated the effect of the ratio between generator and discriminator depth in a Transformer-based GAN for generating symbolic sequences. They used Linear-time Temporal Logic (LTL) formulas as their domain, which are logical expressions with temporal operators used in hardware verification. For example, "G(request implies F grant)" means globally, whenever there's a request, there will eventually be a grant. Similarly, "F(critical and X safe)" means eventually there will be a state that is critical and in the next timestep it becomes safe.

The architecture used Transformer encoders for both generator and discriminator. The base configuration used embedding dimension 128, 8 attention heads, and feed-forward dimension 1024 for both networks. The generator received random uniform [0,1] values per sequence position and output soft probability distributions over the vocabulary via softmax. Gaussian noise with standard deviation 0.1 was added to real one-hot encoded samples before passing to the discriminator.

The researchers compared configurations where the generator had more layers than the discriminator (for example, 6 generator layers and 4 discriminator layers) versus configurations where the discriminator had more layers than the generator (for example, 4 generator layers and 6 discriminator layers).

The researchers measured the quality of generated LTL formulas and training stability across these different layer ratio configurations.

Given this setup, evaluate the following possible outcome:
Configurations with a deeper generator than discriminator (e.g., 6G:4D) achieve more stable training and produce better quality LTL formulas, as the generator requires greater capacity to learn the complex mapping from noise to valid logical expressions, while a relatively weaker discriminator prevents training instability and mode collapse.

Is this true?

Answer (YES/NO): YES